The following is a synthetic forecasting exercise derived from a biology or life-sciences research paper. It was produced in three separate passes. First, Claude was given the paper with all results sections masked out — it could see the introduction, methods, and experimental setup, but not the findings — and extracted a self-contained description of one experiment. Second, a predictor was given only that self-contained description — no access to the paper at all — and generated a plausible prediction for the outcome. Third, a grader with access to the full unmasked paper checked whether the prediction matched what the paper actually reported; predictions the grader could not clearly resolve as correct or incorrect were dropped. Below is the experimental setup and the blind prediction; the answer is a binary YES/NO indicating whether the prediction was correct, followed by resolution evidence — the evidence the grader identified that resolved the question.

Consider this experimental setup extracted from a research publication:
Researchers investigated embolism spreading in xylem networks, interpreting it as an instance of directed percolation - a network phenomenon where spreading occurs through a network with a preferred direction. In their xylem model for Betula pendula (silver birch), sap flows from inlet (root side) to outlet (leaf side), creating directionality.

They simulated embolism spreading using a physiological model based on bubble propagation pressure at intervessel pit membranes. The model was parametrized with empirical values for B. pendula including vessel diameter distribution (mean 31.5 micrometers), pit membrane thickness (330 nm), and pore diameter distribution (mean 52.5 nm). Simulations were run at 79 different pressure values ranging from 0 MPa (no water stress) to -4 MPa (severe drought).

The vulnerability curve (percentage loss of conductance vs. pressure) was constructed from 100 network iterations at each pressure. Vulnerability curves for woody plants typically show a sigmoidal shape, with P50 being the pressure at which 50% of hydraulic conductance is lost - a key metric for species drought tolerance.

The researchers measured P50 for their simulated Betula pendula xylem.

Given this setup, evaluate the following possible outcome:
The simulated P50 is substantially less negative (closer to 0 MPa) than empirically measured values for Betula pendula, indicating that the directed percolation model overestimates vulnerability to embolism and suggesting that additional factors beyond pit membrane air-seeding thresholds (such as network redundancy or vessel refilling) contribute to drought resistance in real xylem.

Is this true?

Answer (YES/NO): NO